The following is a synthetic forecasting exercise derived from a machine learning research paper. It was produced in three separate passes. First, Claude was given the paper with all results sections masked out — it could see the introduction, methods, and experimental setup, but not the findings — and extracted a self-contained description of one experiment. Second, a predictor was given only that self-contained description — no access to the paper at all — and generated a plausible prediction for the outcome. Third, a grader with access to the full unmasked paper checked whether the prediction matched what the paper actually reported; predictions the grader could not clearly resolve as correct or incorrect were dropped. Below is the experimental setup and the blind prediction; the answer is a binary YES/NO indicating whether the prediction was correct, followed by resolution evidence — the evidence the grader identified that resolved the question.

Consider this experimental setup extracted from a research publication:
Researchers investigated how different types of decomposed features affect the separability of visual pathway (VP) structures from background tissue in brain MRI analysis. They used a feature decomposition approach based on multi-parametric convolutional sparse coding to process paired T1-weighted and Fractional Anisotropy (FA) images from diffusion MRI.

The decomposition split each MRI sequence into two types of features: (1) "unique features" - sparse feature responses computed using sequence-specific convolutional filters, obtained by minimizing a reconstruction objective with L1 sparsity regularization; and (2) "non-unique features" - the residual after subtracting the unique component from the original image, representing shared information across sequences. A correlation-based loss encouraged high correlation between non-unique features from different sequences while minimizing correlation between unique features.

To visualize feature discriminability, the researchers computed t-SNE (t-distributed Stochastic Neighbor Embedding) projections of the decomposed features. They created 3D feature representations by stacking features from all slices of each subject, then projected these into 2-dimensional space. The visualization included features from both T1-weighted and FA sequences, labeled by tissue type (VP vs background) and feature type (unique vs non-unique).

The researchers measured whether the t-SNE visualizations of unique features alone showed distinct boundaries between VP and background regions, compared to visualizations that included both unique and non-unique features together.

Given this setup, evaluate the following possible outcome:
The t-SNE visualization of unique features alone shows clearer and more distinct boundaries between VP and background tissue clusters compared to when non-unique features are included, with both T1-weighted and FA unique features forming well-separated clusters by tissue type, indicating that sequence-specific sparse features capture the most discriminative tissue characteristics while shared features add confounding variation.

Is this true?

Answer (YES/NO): YES